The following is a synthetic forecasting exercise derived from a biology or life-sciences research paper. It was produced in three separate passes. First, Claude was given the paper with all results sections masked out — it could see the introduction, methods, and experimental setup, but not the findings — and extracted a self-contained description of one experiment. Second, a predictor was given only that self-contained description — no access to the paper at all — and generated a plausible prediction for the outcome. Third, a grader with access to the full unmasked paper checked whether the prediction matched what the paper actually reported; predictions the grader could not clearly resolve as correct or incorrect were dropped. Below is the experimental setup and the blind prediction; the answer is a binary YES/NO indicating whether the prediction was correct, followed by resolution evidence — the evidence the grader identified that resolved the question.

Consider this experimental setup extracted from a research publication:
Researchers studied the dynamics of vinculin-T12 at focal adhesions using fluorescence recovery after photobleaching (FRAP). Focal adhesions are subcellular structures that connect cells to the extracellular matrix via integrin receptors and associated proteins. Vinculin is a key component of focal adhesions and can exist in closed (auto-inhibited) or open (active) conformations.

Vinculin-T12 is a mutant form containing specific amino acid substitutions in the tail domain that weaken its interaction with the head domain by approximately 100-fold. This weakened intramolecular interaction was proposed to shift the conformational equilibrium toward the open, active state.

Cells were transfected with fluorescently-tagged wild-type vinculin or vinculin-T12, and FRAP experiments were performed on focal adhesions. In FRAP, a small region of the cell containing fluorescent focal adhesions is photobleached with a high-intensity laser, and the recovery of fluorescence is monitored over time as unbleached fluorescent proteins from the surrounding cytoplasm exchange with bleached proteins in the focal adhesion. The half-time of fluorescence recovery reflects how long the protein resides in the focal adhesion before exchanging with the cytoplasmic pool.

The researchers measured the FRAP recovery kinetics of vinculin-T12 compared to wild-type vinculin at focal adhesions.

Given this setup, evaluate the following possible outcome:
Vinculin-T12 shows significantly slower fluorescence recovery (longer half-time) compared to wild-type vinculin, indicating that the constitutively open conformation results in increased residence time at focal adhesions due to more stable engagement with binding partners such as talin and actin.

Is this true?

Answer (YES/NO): YES